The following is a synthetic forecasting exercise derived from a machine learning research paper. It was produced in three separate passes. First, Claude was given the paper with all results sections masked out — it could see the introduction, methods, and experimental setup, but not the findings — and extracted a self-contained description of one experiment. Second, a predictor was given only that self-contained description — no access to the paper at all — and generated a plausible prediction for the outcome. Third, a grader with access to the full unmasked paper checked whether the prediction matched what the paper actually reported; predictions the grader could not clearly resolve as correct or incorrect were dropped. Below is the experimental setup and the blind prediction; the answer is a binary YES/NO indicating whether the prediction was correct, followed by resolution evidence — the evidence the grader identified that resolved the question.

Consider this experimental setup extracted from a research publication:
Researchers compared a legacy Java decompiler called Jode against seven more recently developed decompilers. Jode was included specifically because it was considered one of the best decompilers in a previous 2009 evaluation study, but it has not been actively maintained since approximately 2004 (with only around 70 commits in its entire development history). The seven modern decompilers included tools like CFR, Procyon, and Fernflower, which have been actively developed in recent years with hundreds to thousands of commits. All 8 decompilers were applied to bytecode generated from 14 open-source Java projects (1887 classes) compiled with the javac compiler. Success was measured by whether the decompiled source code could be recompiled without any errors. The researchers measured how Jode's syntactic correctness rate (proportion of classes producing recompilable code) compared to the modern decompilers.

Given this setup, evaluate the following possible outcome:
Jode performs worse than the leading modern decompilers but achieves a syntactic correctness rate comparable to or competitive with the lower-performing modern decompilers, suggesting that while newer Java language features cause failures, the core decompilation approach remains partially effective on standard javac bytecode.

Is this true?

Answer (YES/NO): NO